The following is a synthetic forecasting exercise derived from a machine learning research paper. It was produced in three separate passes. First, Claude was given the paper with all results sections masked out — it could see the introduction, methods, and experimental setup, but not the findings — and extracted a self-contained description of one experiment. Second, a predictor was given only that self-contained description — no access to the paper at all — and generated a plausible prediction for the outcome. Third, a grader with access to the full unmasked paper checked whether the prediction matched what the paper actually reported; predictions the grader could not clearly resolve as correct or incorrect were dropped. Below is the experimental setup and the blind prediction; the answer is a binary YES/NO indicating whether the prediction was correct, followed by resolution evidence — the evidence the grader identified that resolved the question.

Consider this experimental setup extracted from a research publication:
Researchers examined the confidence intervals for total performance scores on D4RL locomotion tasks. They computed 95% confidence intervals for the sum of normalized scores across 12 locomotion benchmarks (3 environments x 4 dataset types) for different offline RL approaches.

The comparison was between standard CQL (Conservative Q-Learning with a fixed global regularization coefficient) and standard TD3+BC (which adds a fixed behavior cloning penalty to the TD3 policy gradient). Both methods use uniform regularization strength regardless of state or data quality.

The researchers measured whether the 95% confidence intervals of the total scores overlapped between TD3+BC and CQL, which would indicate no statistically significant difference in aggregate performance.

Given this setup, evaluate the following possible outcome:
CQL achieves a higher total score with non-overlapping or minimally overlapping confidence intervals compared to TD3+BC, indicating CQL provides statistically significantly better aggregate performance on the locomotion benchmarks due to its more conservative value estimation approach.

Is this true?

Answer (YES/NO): NO